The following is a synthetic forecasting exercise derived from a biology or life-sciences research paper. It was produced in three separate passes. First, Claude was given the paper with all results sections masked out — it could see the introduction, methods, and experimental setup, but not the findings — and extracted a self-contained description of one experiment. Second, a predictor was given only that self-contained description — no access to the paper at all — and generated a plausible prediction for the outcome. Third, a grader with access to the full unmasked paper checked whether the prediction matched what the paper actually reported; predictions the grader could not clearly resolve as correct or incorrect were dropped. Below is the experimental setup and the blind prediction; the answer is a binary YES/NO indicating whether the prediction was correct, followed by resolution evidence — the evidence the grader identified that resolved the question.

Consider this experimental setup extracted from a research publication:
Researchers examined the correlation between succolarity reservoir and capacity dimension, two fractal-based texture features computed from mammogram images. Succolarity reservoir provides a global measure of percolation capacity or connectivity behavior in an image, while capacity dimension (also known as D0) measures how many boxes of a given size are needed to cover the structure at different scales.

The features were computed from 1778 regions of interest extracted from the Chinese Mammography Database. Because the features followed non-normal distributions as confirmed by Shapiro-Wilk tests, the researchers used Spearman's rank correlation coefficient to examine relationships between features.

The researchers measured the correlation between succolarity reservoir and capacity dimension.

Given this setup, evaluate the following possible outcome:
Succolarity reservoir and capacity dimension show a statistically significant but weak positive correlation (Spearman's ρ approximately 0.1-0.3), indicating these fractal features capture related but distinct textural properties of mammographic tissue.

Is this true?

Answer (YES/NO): NO